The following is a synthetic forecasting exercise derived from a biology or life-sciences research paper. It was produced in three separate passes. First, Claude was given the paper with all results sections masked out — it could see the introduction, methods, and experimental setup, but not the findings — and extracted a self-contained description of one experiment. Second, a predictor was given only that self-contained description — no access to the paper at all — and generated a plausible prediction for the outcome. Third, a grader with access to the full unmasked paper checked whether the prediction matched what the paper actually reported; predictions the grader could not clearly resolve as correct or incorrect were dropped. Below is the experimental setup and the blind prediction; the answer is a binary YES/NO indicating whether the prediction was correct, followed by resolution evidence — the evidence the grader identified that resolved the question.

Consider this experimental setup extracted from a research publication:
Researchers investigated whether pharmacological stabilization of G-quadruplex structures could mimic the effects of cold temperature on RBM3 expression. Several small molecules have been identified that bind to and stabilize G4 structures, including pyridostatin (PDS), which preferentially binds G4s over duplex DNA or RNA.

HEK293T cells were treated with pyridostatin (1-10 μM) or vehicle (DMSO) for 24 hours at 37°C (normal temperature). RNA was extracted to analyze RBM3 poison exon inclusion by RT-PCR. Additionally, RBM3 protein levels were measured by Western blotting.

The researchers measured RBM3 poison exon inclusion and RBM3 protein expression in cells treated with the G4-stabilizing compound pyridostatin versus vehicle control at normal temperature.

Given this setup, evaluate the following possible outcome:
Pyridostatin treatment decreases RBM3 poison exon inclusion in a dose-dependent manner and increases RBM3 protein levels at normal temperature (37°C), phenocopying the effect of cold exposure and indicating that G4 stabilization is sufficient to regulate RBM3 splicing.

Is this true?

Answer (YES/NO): NO